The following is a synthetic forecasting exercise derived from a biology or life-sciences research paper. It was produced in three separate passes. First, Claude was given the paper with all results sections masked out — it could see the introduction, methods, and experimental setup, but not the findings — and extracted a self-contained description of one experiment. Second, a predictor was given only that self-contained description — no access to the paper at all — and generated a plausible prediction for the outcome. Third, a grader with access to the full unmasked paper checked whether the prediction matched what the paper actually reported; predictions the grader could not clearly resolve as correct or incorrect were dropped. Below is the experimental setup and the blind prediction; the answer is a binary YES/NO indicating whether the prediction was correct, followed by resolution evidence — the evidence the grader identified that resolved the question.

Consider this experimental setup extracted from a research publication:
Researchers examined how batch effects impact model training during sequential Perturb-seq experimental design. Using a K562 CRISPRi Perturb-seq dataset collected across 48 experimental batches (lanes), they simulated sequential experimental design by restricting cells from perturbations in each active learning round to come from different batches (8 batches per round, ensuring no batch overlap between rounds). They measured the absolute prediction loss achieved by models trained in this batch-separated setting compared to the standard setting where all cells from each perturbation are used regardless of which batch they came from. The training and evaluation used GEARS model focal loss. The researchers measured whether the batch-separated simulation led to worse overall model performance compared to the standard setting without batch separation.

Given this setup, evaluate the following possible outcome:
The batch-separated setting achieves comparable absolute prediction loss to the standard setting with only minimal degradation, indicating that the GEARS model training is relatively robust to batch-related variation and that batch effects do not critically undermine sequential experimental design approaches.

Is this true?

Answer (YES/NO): NO